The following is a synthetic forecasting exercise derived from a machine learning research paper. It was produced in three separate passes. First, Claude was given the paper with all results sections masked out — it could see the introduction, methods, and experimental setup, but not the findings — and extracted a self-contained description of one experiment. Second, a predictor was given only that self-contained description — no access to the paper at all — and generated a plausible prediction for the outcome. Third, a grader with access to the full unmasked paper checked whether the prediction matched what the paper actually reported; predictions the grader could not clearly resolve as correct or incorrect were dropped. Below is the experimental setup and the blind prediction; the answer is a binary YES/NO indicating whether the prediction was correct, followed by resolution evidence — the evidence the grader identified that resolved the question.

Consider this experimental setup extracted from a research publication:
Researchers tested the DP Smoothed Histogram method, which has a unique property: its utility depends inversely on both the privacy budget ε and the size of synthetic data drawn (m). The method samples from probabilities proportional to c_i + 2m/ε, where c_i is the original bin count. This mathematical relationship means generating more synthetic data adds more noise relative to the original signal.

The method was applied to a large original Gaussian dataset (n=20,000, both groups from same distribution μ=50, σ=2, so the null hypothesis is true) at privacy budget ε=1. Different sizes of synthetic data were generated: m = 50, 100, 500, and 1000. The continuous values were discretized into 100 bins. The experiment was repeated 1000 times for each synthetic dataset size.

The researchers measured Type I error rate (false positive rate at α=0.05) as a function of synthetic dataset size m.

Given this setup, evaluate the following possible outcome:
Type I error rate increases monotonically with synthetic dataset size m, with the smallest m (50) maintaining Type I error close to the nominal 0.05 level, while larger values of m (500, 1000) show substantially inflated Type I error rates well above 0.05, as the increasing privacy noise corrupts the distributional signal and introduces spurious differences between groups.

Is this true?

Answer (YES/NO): NO